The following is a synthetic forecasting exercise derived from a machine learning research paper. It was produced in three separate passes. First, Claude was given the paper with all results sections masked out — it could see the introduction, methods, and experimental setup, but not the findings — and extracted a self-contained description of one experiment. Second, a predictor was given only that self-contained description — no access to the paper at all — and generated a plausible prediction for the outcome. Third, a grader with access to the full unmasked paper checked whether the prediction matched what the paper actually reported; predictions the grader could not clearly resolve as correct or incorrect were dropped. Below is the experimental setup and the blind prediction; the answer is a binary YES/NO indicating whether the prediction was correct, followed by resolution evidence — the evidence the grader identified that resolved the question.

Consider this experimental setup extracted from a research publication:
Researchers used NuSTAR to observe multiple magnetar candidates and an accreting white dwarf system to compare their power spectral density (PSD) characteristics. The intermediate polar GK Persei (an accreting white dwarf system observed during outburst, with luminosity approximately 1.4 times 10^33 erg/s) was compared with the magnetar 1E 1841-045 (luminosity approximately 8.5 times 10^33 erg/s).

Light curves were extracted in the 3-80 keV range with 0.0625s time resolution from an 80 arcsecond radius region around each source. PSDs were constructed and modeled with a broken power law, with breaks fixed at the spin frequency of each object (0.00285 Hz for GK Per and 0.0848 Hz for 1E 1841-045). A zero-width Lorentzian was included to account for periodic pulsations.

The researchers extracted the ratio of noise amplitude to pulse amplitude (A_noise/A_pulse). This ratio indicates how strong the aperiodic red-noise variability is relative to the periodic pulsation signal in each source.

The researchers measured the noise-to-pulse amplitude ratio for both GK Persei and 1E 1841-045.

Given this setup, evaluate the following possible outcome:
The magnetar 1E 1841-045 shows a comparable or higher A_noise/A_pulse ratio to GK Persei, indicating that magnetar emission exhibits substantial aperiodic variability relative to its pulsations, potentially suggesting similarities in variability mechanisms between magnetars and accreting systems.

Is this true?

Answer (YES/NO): NO